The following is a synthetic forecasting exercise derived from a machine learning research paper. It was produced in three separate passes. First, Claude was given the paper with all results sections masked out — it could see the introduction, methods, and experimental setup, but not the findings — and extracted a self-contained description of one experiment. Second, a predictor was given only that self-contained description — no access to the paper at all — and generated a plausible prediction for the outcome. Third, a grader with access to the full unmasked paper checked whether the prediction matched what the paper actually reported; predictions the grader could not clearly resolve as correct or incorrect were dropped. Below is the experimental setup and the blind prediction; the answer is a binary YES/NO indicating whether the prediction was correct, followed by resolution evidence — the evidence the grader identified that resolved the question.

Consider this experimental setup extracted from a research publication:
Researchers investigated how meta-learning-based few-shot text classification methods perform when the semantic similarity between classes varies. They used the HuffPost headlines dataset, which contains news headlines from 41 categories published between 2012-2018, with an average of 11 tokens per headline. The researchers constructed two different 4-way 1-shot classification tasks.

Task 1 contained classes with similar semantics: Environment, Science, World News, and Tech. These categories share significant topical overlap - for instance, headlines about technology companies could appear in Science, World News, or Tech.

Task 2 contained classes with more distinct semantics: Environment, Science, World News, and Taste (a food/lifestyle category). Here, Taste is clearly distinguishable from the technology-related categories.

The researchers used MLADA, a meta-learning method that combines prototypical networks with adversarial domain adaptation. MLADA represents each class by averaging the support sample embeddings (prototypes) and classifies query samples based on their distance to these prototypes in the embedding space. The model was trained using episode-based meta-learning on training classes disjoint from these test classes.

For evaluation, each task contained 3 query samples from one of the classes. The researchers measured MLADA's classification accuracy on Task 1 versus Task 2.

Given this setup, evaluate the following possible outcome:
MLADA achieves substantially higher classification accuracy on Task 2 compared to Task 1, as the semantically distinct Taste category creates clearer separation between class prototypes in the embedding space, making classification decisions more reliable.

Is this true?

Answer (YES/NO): YES